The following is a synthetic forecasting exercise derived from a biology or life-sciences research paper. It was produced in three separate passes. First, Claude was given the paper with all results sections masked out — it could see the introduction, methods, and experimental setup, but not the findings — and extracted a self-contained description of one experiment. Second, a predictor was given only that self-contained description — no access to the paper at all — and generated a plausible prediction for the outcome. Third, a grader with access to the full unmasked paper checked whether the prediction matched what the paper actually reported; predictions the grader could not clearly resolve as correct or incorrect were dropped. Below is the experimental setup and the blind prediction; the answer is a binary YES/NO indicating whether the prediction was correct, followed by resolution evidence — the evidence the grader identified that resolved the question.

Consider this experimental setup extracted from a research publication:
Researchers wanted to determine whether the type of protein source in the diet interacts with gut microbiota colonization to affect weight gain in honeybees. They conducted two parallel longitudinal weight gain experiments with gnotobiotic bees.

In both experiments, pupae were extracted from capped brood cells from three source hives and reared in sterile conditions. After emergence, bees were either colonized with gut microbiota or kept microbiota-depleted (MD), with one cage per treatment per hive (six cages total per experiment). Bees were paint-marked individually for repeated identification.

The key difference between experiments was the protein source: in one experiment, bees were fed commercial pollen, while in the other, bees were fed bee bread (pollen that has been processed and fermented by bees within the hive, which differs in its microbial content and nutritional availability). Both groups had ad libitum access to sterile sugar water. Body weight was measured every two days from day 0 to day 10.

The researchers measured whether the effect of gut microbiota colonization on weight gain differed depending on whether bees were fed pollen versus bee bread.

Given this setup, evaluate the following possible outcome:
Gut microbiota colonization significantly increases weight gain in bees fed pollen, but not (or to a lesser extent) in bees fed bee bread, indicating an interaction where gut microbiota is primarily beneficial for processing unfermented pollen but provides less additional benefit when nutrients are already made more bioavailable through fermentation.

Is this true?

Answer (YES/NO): NO